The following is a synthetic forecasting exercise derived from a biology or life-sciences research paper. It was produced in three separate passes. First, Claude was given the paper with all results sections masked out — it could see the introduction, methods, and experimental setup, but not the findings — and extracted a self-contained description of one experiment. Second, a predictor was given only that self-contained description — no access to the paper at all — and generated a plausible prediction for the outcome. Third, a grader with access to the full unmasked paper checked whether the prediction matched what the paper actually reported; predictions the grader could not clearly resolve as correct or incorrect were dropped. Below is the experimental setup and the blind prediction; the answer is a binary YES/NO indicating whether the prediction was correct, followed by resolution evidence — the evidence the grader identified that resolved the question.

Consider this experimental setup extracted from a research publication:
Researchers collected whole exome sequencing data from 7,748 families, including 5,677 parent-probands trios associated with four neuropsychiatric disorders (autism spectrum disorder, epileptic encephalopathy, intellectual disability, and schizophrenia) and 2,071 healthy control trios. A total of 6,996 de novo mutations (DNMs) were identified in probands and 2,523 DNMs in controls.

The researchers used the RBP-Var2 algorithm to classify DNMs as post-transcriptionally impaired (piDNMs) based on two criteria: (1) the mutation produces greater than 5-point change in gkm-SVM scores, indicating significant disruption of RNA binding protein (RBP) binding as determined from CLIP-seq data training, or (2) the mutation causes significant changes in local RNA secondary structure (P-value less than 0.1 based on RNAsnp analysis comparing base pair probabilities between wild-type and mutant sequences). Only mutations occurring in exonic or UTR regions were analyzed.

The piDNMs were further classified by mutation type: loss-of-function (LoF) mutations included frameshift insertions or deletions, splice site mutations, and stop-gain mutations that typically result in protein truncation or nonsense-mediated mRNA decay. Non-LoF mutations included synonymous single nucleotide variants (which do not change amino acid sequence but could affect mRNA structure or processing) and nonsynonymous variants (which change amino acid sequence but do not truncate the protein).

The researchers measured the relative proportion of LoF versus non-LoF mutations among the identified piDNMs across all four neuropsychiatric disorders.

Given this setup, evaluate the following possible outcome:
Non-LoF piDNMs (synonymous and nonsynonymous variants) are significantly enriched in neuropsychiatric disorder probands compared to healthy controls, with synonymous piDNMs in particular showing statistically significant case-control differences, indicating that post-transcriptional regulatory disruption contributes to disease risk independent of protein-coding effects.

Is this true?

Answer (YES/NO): YES